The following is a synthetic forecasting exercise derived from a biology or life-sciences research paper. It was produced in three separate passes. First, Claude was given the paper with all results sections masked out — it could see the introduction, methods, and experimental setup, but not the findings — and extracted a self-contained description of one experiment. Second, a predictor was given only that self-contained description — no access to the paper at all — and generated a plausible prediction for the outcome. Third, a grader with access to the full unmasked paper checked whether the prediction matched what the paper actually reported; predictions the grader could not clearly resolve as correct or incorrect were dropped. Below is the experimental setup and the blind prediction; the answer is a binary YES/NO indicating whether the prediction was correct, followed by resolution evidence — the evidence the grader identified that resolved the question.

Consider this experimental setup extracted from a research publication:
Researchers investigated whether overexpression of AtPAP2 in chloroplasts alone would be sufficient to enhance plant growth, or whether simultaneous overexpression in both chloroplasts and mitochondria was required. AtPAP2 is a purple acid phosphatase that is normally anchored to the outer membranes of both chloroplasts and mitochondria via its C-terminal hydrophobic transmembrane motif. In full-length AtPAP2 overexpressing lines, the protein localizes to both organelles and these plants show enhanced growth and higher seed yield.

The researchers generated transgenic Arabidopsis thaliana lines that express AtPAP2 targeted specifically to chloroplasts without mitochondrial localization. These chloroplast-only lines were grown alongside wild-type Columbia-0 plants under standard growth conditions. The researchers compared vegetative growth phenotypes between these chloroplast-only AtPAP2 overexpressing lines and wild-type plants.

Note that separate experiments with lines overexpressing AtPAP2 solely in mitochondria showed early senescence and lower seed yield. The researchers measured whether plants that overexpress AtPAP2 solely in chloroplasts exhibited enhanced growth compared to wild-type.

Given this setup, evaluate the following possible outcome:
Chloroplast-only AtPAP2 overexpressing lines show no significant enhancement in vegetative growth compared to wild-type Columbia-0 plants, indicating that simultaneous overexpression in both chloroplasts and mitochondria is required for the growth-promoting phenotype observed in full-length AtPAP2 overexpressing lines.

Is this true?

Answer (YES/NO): YES